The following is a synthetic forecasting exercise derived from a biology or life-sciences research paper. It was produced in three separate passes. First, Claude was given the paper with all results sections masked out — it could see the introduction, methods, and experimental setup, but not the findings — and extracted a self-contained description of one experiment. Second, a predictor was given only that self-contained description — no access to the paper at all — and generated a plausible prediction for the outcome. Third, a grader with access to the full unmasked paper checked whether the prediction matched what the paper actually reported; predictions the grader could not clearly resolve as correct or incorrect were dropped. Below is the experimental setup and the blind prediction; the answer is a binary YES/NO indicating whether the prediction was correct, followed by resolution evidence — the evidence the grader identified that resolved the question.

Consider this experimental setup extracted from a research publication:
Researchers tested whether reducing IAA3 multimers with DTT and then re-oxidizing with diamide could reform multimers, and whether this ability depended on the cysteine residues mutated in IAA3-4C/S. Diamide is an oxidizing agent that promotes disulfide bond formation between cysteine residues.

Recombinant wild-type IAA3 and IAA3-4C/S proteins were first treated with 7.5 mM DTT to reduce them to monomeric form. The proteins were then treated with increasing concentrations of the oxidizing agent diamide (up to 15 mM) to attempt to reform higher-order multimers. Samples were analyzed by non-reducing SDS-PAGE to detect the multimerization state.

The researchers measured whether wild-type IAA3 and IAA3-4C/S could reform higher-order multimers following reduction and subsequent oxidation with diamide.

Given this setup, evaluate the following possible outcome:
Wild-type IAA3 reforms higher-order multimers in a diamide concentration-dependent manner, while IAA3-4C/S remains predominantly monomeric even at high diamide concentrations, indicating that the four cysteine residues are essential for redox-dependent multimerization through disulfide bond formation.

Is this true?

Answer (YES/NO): YES